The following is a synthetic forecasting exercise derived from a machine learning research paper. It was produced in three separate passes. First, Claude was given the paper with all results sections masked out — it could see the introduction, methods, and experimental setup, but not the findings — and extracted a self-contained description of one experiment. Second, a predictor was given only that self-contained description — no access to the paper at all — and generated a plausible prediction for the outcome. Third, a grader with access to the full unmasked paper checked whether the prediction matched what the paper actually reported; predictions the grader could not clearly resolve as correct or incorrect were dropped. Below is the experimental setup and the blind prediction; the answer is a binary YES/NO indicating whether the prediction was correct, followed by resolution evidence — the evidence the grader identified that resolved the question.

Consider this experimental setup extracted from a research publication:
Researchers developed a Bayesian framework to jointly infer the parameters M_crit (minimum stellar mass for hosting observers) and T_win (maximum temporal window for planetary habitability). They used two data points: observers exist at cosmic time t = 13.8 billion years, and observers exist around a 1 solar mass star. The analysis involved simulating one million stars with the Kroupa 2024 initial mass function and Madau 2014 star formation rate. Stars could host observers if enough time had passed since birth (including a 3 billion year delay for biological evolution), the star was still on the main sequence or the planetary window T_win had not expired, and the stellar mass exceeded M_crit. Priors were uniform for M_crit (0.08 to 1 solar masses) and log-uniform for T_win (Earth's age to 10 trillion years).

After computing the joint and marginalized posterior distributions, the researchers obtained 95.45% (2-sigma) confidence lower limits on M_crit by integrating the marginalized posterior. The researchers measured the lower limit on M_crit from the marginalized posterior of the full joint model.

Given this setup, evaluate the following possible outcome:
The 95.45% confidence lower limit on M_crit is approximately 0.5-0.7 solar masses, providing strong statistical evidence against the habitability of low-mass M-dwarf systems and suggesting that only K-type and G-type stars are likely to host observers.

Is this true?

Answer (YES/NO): NO